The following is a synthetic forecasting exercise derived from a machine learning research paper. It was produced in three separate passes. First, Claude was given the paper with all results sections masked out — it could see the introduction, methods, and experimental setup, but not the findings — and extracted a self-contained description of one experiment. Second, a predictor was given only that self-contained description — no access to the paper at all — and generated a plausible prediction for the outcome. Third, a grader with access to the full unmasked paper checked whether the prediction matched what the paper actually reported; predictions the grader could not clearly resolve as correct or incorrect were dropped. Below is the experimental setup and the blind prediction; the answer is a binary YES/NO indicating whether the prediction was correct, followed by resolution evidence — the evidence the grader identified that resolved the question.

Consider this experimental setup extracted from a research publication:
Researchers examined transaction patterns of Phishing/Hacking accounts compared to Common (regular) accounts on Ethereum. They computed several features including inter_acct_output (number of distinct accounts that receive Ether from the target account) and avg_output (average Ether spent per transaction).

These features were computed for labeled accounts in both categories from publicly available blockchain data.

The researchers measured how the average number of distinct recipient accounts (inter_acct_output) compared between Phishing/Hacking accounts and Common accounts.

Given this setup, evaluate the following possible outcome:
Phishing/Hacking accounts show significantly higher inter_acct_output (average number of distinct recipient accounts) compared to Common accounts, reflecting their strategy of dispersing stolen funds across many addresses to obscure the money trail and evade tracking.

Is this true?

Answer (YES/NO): YES